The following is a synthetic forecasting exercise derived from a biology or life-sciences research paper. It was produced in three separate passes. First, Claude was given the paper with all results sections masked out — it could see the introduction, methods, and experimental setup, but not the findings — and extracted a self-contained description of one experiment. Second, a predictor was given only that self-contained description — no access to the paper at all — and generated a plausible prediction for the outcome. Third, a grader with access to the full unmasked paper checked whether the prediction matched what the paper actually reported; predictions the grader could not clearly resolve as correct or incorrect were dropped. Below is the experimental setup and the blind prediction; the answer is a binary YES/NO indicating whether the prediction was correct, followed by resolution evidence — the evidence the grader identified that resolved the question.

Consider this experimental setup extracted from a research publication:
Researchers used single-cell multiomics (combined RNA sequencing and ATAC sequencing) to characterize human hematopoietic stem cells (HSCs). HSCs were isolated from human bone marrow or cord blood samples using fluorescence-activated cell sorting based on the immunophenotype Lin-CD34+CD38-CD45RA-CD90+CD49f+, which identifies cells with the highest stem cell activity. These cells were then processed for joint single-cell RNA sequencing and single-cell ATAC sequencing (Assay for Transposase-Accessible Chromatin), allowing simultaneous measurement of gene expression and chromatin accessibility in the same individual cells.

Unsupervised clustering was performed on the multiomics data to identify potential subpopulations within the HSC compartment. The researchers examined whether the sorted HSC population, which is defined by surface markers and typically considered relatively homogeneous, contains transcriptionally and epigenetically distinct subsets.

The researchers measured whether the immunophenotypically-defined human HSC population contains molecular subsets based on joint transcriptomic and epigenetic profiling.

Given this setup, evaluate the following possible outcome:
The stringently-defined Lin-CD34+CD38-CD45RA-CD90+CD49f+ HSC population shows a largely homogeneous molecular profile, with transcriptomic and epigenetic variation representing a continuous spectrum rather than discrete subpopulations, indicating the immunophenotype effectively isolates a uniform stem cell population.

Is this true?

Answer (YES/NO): NO